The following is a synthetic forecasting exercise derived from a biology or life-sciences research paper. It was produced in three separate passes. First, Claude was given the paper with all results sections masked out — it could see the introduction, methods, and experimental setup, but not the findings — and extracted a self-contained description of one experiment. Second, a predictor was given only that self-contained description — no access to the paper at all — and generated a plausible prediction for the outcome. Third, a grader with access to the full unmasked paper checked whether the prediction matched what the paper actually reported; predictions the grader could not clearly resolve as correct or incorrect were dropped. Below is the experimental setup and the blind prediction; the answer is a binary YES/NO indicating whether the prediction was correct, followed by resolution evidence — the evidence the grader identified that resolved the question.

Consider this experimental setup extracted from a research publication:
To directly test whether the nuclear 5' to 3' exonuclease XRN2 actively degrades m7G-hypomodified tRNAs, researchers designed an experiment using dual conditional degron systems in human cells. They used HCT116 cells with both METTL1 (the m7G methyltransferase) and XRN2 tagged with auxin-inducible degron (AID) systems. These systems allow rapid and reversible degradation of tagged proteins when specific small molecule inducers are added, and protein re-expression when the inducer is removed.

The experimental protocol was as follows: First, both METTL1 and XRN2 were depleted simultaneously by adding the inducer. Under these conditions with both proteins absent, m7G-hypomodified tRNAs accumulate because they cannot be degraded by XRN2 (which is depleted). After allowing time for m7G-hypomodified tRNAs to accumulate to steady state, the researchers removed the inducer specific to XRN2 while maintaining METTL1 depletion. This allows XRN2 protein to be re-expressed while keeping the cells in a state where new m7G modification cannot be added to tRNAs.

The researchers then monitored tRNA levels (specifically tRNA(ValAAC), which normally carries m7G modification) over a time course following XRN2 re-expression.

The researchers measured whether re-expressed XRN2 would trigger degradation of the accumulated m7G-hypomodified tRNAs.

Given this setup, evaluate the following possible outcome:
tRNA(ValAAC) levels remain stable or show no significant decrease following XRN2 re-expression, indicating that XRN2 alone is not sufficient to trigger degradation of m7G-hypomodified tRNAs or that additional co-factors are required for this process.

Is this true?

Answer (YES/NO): NO